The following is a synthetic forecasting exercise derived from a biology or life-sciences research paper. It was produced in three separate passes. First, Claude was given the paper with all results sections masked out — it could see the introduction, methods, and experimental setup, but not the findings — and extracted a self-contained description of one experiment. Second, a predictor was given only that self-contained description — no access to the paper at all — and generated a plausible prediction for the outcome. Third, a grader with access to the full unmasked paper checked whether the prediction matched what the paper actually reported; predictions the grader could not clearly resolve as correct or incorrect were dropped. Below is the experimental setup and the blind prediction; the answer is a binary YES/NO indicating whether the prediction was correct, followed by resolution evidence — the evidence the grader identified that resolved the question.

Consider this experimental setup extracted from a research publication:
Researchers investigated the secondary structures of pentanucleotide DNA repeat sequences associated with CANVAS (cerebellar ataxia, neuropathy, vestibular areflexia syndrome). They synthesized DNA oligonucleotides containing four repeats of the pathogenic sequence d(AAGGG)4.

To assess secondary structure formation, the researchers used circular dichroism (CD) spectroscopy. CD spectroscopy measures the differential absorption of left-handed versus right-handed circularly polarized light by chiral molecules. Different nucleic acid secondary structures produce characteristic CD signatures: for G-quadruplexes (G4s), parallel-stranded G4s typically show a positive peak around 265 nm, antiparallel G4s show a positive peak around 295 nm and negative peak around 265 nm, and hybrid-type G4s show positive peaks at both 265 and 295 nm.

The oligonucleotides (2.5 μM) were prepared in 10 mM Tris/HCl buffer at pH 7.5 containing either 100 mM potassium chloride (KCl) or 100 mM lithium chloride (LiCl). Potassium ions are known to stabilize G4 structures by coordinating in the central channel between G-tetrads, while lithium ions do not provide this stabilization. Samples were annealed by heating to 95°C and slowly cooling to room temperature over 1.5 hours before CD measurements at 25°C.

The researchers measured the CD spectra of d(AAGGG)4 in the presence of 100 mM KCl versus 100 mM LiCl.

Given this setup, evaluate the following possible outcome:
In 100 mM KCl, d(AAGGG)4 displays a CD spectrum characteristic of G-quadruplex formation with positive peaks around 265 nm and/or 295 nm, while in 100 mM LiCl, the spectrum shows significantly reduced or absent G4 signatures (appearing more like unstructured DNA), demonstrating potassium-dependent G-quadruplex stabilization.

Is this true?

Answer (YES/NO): YES